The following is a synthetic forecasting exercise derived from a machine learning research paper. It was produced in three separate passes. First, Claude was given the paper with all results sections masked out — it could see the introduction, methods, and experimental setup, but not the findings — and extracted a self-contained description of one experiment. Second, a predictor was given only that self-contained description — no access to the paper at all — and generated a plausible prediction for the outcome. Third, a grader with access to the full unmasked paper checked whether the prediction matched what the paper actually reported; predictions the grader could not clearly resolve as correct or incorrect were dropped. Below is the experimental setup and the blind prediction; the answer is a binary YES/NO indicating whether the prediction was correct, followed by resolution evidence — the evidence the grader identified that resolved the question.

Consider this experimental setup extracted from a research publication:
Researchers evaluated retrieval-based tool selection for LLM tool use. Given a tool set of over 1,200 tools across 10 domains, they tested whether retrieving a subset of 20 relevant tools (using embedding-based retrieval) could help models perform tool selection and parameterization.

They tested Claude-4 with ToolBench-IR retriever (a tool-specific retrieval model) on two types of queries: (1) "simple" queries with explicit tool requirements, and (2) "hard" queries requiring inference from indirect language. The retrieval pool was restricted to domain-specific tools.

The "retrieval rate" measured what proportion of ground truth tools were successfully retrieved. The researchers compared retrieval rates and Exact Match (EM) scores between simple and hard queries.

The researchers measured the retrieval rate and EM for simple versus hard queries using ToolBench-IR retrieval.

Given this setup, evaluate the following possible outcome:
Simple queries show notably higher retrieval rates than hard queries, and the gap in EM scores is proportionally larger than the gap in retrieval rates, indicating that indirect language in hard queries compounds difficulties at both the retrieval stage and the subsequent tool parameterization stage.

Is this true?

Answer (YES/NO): YES